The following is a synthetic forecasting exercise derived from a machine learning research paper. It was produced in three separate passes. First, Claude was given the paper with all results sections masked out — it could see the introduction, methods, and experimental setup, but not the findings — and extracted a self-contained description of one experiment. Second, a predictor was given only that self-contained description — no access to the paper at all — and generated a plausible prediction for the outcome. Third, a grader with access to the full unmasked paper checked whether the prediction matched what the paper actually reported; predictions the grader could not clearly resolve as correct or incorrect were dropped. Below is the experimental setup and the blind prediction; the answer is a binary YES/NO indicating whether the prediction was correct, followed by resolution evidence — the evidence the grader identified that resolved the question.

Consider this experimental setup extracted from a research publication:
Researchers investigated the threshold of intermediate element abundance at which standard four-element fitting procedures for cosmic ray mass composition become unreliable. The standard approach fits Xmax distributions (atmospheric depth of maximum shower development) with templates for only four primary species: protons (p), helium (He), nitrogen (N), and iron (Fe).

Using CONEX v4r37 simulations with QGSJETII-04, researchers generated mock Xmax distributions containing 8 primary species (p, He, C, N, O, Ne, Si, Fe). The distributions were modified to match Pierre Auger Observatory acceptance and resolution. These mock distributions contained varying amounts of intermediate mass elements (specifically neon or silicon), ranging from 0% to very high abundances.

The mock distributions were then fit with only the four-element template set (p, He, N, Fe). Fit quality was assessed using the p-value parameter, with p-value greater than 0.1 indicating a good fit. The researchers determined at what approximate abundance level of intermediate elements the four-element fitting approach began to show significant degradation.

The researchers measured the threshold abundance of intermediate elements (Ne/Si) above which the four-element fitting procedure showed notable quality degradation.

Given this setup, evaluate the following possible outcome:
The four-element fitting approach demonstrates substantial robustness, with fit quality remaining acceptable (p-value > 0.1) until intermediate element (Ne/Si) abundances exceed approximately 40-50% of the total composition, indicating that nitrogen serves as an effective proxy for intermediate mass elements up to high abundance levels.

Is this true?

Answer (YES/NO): YES